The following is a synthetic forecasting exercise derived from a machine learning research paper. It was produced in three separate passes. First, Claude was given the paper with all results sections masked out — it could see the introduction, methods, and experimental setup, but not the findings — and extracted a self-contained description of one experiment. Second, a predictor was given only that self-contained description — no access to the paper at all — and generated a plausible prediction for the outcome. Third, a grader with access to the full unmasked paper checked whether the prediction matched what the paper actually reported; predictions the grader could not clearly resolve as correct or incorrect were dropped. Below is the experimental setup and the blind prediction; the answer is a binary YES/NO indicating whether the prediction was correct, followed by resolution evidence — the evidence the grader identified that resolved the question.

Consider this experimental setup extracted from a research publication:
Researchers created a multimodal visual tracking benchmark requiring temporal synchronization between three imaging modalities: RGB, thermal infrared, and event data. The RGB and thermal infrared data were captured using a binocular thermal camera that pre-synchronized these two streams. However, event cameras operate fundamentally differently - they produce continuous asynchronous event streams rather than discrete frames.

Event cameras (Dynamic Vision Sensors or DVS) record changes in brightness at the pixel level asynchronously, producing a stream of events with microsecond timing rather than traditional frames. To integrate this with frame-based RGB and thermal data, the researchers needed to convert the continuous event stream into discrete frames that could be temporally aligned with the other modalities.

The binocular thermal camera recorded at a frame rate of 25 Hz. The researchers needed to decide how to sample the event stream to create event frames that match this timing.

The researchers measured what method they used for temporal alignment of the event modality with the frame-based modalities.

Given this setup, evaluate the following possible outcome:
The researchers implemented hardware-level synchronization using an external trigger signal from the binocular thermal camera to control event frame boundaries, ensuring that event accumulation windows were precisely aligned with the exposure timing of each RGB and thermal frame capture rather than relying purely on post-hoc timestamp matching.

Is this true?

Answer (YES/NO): NO